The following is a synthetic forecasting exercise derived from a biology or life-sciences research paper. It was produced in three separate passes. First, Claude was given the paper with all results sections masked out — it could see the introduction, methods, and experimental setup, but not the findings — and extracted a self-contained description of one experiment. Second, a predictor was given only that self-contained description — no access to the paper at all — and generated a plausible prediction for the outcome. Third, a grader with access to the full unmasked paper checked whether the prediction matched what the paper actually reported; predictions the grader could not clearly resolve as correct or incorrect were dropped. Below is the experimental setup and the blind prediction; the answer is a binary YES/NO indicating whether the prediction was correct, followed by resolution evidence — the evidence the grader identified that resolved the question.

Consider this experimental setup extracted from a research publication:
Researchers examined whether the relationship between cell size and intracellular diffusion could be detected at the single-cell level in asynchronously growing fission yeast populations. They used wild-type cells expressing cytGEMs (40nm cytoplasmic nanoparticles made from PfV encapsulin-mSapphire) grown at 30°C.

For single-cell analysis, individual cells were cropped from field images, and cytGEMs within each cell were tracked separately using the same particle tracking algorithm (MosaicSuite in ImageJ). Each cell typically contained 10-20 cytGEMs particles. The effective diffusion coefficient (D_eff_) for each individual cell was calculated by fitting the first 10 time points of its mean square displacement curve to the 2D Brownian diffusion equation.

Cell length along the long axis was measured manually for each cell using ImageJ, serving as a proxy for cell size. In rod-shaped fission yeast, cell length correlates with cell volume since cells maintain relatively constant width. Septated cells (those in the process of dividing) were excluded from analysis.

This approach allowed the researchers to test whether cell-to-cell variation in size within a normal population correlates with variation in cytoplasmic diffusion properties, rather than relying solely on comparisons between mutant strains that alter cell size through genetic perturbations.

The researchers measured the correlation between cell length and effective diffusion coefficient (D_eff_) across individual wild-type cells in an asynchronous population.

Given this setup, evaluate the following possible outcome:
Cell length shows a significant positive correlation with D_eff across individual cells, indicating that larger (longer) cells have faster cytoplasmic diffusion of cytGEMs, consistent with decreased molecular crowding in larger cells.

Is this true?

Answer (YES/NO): NO